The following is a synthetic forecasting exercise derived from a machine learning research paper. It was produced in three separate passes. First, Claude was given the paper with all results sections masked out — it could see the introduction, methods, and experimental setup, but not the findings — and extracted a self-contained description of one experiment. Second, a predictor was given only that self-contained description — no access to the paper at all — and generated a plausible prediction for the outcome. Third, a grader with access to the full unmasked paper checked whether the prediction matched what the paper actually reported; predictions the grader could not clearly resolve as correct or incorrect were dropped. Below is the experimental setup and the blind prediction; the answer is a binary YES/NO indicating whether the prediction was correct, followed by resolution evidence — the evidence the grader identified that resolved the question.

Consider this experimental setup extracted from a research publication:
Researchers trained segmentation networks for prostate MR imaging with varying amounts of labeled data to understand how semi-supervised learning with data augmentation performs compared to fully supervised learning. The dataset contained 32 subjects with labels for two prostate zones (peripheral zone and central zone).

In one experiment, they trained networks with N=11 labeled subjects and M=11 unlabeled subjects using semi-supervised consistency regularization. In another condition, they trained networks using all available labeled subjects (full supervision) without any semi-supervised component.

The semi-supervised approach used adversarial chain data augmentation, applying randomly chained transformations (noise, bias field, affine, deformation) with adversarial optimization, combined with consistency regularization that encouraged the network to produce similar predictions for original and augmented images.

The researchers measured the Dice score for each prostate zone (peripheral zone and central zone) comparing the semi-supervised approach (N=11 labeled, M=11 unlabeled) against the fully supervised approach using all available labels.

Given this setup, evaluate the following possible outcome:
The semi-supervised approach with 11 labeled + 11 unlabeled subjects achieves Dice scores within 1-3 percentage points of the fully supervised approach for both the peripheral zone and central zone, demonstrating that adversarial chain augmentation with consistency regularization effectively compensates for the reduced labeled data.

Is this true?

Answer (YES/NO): NO